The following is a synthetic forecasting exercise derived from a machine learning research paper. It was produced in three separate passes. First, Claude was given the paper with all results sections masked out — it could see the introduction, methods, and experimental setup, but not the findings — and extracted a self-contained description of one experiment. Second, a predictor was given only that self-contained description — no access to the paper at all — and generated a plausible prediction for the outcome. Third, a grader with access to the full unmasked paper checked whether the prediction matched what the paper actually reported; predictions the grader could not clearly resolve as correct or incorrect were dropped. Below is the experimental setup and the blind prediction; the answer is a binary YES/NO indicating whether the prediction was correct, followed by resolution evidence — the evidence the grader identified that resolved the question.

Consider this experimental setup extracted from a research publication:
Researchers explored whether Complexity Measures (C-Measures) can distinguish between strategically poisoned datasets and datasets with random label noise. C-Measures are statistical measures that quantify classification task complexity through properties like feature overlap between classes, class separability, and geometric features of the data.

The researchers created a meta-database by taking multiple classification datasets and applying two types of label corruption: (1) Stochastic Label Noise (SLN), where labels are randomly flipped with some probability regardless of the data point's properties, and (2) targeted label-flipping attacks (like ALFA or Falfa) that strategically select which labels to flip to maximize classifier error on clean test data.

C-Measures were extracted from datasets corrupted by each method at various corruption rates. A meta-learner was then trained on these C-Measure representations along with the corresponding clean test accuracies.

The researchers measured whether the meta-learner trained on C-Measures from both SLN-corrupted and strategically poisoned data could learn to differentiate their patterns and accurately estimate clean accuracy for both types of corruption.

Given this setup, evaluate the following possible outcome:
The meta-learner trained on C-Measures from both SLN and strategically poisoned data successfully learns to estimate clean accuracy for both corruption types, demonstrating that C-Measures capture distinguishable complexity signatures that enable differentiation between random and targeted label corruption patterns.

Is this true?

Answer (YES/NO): YES